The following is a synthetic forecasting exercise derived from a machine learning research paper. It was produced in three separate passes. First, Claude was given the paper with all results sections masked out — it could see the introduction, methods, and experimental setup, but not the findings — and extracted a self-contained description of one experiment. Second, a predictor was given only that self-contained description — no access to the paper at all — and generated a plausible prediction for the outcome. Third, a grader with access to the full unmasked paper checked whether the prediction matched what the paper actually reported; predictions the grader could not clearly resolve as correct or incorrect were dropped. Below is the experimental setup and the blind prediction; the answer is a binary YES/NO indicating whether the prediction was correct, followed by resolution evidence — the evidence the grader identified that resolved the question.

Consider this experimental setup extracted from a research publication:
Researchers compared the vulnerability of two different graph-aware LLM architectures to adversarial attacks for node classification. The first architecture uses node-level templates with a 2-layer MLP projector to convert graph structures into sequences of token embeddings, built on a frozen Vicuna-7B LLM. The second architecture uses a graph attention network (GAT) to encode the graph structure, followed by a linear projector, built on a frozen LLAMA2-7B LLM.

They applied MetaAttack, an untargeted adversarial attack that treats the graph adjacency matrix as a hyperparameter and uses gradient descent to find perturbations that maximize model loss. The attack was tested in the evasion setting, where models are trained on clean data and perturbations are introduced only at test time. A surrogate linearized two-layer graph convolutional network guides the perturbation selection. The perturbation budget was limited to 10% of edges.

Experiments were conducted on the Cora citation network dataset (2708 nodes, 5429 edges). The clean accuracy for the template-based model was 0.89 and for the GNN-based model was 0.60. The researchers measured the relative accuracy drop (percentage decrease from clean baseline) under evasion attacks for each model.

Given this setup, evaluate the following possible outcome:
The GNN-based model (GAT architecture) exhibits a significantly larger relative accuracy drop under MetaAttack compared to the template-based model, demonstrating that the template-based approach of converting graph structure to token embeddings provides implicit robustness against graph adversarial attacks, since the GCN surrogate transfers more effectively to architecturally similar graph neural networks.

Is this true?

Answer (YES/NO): NO